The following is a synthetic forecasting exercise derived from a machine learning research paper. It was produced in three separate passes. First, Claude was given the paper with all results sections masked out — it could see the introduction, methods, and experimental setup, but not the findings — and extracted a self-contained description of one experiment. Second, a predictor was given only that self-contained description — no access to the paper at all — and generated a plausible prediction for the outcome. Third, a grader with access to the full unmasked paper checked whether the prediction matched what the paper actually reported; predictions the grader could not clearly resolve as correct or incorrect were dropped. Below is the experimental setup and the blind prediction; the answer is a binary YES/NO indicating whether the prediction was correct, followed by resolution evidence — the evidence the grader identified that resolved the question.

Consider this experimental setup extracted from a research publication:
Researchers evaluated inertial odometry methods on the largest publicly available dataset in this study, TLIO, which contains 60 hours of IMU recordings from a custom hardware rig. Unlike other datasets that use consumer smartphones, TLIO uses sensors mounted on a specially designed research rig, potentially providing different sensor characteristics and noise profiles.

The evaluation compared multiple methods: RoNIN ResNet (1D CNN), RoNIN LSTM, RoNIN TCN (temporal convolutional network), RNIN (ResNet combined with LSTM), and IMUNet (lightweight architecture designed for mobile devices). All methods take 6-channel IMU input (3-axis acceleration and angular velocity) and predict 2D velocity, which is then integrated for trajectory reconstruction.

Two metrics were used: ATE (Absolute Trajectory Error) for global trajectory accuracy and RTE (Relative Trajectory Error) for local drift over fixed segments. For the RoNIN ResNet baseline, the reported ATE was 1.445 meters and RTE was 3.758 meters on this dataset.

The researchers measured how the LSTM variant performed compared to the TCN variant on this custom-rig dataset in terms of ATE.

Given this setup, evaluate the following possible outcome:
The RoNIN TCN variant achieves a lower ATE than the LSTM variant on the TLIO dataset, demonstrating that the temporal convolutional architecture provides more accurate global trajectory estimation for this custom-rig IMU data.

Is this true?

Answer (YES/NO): NO